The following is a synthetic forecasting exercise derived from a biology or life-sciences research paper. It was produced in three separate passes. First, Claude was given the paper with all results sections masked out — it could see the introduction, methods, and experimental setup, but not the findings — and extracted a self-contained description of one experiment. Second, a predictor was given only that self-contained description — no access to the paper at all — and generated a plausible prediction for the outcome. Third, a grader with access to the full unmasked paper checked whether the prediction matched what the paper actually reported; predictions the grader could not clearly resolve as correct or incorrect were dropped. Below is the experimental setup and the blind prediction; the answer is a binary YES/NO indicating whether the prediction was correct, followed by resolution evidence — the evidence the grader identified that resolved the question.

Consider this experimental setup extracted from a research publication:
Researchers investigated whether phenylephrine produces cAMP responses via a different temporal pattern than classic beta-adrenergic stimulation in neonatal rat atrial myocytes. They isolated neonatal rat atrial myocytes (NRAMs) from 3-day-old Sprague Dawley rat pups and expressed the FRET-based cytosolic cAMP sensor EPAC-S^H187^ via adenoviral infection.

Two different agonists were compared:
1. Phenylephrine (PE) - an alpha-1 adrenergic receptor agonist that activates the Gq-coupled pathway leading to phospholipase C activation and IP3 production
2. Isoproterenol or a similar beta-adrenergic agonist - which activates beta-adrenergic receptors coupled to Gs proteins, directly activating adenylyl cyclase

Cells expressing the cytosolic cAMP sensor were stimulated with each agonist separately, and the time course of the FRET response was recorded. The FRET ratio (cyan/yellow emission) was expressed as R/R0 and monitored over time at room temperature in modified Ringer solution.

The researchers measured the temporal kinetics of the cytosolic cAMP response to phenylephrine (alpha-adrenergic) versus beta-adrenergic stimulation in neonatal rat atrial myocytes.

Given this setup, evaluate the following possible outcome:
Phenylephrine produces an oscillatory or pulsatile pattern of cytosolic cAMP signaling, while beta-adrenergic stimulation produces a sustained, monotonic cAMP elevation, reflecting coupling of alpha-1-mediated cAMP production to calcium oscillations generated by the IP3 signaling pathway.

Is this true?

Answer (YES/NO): NO